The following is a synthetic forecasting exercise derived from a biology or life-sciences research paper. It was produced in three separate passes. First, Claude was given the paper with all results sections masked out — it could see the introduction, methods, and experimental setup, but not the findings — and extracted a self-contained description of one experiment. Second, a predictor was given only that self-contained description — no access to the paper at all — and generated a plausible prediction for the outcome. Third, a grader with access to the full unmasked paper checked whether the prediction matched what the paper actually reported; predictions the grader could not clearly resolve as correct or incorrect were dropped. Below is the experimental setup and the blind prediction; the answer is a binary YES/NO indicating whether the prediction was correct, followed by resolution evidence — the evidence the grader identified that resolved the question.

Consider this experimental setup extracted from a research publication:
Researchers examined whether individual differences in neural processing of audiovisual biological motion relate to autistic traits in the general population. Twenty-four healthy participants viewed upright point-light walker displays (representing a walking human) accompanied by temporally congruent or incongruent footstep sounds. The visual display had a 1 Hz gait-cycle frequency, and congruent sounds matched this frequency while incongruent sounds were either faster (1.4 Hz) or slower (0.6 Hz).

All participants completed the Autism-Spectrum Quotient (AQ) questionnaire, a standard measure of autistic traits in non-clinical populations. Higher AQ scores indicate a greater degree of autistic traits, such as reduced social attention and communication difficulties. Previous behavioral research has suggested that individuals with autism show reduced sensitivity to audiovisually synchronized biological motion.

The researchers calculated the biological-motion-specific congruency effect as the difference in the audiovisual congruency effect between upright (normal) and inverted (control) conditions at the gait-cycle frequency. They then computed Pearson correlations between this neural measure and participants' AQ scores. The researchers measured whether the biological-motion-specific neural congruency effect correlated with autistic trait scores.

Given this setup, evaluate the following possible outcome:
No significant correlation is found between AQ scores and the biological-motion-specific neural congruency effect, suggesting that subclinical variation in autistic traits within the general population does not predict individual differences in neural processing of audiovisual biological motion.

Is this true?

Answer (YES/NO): NO